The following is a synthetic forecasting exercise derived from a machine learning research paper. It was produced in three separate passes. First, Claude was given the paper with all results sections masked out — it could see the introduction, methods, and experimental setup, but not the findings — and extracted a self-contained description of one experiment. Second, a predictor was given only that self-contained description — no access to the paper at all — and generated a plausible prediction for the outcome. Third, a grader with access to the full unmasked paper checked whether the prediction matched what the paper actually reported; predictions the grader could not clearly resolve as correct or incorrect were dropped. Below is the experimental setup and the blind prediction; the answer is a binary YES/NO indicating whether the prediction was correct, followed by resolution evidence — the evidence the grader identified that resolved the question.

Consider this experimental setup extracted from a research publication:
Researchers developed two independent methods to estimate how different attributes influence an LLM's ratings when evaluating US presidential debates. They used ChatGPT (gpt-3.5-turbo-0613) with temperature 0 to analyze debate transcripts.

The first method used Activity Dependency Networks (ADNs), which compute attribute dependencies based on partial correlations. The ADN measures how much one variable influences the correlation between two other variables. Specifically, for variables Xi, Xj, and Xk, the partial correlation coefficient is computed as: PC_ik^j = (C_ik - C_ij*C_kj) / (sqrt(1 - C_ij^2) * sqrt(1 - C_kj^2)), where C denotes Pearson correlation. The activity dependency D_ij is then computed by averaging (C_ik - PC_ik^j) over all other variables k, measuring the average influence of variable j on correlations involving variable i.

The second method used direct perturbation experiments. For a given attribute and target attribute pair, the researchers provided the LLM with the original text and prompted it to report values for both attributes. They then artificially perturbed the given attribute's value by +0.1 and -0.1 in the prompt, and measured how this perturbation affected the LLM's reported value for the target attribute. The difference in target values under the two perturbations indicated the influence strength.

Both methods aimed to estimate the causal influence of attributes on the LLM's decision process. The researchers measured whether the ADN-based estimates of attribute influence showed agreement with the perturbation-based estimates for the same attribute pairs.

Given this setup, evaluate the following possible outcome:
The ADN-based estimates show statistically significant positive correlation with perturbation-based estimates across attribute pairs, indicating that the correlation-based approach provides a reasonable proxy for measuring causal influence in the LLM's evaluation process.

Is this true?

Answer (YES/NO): NO